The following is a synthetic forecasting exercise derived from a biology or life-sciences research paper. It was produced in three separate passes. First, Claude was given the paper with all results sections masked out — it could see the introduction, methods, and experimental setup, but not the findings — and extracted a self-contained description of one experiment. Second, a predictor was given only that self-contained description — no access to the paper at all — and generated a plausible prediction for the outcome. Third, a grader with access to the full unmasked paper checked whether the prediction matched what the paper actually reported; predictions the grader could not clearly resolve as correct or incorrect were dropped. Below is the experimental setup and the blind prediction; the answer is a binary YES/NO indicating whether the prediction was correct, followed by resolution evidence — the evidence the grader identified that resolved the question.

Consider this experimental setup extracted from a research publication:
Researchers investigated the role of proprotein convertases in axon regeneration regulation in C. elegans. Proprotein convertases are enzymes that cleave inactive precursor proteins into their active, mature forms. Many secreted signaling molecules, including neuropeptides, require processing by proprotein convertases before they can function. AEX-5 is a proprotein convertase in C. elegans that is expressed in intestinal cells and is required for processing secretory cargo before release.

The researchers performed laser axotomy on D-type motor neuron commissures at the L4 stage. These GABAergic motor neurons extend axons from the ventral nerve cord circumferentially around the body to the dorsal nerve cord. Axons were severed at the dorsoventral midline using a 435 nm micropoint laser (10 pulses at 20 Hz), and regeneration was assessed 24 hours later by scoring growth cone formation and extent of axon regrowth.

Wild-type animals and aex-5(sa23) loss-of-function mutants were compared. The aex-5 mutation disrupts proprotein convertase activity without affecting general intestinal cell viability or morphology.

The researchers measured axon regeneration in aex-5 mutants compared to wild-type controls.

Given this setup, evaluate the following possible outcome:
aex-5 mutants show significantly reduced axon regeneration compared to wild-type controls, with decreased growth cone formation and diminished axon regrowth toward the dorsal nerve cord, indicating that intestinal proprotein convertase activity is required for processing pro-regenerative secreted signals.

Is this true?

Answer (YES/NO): NO